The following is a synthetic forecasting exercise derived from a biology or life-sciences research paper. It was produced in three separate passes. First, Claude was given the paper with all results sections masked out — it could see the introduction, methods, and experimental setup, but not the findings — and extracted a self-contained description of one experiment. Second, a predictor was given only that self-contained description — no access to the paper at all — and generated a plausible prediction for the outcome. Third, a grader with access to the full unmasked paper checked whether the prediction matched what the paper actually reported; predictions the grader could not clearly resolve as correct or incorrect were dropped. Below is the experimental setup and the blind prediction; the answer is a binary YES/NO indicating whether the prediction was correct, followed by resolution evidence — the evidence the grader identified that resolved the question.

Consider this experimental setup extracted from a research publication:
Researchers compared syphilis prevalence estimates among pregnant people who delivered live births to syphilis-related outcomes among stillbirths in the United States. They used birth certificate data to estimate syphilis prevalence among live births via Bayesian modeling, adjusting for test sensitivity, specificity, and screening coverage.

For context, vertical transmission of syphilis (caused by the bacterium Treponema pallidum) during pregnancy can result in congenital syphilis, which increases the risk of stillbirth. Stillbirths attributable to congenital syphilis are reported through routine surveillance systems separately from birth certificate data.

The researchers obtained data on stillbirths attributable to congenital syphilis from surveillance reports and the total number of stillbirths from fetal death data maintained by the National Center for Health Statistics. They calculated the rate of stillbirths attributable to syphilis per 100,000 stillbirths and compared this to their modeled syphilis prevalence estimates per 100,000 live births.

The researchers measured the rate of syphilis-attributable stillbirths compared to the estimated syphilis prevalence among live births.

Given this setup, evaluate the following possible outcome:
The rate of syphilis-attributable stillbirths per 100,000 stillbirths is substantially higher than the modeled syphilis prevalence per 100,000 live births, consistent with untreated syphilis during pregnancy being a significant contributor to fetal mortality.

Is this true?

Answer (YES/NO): YES